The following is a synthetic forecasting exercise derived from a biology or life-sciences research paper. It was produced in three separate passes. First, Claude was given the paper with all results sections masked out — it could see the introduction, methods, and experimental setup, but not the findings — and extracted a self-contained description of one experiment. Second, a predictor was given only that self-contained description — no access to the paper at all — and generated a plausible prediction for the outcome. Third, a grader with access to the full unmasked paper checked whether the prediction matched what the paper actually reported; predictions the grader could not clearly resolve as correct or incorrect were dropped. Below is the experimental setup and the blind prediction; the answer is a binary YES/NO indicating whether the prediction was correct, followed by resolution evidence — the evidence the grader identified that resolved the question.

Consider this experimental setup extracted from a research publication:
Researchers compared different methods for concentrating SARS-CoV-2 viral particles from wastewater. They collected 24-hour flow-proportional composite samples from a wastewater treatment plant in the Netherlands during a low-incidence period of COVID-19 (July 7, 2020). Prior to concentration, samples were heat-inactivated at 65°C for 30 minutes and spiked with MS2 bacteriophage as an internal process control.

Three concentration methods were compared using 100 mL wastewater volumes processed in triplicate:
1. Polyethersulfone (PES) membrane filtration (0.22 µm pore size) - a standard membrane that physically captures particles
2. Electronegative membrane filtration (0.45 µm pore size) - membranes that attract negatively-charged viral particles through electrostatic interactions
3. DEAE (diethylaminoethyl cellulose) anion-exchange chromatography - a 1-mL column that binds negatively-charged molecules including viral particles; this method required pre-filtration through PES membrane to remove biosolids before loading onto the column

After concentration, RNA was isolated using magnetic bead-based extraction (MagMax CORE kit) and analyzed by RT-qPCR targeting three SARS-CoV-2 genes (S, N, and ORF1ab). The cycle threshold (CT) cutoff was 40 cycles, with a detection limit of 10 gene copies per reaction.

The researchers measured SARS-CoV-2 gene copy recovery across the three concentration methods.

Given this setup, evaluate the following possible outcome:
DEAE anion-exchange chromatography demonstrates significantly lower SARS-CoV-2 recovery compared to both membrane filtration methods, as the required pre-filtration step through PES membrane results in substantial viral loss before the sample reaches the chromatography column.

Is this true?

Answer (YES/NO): NO